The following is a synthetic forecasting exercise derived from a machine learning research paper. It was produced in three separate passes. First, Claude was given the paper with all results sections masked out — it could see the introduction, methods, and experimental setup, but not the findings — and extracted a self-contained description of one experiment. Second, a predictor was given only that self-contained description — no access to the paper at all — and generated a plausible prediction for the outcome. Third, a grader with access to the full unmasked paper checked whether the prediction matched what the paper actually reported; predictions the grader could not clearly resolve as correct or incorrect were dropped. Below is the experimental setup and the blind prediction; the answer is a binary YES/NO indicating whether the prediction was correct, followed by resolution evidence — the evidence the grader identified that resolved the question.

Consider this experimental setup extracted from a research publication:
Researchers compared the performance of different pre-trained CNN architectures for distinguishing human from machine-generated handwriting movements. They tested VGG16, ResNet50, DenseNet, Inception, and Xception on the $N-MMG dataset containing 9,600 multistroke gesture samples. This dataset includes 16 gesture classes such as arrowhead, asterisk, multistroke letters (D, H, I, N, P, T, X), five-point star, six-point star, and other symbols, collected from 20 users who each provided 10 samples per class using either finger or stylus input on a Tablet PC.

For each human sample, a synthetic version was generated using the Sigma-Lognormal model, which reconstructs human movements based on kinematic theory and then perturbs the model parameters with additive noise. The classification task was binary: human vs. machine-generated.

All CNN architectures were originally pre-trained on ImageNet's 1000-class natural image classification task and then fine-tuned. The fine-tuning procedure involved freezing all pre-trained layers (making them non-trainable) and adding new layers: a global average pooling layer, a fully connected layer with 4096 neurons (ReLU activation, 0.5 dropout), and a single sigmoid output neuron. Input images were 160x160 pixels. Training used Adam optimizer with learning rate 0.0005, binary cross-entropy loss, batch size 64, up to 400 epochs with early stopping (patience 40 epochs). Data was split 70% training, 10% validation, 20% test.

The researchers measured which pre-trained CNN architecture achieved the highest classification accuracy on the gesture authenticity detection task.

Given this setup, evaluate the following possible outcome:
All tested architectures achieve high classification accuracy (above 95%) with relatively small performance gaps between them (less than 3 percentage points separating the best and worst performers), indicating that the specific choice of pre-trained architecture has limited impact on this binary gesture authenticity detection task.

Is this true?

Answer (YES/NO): NO